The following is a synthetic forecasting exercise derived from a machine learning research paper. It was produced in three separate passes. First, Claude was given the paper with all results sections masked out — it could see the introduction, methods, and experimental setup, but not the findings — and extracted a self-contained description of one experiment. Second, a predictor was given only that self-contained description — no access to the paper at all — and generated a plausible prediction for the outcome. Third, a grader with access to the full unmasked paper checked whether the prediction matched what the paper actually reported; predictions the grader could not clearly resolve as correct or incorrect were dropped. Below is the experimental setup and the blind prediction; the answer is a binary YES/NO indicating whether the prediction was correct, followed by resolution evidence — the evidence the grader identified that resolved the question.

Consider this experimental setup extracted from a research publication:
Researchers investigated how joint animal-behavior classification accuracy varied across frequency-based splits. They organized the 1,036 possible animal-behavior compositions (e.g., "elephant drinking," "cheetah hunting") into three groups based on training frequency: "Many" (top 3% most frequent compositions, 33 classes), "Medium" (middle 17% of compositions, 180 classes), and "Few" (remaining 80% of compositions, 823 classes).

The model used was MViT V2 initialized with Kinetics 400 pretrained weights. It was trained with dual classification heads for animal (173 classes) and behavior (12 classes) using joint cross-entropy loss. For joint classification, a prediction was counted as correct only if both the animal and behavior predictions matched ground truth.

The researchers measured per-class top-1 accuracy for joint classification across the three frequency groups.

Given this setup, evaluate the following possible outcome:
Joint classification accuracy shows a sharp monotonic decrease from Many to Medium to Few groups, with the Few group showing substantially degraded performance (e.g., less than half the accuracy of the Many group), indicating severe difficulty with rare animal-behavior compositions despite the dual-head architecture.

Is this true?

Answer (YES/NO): YES